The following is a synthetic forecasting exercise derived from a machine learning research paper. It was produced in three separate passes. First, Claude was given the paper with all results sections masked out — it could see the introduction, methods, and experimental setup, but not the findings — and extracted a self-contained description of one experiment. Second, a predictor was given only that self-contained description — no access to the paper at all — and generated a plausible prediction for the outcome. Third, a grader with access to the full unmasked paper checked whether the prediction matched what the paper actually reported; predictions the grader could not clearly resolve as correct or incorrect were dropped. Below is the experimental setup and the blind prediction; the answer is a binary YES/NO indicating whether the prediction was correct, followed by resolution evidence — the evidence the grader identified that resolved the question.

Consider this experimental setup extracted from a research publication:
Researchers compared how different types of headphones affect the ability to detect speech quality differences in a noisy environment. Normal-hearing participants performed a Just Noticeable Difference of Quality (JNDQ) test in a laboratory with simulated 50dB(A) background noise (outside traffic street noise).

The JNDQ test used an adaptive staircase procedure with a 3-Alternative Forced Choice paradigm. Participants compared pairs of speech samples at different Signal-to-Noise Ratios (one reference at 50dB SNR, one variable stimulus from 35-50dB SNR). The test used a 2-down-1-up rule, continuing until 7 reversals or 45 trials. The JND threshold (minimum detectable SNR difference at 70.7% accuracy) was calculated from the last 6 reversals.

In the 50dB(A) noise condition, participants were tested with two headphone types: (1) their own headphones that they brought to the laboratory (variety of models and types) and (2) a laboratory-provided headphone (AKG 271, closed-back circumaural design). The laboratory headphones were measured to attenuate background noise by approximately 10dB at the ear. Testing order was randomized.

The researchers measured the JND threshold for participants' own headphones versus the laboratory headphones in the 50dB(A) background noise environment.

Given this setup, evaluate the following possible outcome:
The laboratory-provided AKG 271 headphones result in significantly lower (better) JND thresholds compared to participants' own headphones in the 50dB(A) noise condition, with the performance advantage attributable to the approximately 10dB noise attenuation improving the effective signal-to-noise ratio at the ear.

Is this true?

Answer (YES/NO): NO